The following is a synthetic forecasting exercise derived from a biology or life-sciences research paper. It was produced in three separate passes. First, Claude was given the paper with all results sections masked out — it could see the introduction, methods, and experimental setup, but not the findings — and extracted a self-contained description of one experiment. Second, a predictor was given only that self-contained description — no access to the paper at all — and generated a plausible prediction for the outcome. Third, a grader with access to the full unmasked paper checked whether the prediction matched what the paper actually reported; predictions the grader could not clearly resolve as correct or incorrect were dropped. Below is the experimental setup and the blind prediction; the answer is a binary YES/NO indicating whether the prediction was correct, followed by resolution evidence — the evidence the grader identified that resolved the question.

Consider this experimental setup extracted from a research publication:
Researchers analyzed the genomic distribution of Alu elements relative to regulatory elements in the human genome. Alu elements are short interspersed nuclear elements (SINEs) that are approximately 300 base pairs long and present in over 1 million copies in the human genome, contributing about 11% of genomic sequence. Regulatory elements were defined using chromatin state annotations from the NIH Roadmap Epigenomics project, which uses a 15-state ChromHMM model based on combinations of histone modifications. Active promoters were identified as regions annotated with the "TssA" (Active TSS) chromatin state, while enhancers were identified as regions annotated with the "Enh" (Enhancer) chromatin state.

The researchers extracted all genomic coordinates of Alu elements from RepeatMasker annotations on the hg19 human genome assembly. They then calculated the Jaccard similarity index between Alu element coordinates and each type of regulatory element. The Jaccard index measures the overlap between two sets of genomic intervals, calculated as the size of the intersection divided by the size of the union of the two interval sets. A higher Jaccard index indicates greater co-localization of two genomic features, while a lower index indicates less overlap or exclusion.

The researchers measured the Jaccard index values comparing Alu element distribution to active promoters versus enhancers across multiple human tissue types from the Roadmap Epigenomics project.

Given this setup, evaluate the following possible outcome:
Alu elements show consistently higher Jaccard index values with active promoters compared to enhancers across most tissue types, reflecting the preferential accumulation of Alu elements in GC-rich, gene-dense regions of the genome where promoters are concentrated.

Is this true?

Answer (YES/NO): NO